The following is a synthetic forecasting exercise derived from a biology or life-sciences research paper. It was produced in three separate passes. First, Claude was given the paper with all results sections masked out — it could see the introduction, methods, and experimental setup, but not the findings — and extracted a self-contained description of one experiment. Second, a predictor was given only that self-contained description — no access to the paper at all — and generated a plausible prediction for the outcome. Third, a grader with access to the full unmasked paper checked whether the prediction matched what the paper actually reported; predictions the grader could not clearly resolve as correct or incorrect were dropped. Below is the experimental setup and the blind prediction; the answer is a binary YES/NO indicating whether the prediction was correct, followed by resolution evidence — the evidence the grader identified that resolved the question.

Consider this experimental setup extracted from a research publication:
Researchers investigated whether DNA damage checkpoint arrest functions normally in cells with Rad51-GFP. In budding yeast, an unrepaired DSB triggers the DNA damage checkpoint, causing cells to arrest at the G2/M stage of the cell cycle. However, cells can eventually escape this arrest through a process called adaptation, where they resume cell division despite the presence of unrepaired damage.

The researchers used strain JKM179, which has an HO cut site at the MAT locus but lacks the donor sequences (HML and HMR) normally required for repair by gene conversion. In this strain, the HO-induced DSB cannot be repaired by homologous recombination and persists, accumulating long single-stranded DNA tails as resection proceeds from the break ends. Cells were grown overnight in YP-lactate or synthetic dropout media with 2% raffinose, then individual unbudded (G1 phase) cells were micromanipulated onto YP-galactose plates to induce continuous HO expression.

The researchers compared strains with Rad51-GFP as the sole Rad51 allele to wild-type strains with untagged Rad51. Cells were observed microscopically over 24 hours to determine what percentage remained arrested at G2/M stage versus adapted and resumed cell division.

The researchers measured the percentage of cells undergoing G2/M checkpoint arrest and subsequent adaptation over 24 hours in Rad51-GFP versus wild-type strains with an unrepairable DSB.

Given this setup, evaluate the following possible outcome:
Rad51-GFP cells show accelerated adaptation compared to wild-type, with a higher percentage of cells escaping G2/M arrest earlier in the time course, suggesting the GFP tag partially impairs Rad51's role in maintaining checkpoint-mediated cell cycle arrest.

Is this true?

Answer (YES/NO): NO